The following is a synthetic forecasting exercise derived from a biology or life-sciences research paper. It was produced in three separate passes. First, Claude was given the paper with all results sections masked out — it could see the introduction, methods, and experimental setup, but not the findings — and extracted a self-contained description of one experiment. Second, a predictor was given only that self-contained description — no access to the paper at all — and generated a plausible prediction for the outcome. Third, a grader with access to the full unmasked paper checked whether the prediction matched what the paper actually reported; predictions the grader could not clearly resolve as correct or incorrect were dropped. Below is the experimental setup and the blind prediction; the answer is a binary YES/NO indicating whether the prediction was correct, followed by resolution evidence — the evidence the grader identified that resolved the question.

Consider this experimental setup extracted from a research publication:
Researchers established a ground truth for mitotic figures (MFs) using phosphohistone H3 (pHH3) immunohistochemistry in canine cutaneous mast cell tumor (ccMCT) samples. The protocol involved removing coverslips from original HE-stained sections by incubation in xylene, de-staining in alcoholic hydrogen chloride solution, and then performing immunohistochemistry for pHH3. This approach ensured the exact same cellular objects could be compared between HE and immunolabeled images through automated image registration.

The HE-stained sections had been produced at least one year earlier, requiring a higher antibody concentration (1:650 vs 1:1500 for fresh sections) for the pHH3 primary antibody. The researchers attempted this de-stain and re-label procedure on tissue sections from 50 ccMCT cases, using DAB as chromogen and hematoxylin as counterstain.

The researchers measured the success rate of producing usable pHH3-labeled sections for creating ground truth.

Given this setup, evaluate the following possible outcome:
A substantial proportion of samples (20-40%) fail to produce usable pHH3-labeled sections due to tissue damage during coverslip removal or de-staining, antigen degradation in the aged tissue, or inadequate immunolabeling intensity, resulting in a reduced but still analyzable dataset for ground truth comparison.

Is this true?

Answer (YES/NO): YES